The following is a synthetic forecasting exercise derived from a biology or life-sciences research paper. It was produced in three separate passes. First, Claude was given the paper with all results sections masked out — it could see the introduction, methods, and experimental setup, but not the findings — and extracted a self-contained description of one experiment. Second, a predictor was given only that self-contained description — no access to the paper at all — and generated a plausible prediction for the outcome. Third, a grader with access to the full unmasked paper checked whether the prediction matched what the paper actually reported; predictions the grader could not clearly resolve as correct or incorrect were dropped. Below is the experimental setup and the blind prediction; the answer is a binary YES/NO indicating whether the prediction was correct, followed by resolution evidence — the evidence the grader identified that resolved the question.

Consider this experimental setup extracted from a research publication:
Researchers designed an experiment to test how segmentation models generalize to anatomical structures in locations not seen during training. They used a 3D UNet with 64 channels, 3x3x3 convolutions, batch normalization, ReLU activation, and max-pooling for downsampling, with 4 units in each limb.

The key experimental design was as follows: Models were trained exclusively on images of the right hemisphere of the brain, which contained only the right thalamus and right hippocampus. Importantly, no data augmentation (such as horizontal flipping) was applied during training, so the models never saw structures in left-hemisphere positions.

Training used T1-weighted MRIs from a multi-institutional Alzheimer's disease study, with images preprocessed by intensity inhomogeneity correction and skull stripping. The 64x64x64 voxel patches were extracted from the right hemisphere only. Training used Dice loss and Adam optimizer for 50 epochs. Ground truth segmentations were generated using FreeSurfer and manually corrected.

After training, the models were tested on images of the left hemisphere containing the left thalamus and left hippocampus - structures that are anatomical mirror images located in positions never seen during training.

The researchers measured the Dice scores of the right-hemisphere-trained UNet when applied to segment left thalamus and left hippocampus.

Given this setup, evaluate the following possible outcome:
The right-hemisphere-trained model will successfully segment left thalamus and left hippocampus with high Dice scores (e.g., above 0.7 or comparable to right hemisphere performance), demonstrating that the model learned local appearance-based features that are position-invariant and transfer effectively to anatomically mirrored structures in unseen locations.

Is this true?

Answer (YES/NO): NO